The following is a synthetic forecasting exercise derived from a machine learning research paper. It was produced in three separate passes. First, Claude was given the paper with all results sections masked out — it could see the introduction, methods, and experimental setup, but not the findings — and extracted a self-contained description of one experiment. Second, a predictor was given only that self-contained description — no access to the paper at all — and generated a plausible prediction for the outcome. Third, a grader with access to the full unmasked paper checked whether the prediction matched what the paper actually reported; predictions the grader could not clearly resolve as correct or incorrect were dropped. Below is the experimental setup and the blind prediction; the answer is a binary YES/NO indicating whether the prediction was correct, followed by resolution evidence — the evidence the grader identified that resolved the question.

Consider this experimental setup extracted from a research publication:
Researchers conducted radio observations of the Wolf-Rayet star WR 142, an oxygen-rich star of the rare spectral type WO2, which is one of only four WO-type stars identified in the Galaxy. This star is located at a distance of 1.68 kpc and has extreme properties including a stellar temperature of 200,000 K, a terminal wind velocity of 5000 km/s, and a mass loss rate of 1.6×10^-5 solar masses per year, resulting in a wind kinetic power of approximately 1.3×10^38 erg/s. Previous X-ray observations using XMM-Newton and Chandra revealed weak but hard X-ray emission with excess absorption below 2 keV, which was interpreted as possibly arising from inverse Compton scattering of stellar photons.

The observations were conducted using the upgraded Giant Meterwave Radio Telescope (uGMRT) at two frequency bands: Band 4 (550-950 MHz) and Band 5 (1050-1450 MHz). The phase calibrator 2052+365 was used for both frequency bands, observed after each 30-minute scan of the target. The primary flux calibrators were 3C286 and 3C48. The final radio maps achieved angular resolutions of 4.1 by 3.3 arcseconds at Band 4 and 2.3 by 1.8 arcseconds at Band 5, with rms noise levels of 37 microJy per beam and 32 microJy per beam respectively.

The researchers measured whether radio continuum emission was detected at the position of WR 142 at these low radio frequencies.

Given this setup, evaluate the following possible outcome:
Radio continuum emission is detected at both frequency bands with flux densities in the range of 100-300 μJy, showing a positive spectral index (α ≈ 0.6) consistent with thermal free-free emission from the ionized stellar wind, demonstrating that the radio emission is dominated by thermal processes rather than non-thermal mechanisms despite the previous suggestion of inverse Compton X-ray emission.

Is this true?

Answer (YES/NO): NO